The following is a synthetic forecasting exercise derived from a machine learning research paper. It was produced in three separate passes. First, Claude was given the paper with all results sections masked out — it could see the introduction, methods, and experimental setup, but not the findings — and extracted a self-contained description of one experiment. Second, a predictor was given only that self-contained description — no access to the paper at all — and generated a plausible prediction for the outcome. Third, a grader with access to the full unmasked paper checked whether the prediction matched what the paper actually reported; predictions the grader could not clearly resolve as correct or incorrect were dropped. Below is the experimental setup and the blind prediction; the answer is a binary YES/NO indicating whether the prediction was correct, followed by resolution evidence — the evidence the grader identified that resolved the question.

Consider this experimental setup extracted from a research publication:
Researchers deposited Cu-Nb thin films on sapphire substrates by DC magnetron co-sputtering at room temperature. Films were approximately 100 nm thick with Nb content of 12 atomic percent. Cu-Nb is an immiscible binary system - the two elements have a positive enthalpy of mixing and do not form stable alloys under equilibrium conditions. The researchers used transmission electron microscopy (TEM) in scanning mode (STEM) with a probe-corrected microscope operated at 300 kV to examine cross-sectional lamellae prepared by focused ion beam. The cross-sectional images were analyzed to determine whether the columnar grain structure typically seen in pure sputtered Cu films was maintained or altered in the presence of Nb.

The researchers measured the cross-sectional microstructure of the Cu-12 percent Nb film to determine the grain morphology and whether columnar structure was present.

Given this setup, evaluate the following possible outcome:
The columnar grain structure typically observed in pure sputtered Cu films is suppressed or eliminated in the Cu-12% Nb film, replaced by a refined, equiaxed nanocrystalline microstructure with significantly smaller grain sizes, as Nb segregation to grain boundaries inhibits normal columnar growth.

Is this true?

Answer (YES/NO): NO